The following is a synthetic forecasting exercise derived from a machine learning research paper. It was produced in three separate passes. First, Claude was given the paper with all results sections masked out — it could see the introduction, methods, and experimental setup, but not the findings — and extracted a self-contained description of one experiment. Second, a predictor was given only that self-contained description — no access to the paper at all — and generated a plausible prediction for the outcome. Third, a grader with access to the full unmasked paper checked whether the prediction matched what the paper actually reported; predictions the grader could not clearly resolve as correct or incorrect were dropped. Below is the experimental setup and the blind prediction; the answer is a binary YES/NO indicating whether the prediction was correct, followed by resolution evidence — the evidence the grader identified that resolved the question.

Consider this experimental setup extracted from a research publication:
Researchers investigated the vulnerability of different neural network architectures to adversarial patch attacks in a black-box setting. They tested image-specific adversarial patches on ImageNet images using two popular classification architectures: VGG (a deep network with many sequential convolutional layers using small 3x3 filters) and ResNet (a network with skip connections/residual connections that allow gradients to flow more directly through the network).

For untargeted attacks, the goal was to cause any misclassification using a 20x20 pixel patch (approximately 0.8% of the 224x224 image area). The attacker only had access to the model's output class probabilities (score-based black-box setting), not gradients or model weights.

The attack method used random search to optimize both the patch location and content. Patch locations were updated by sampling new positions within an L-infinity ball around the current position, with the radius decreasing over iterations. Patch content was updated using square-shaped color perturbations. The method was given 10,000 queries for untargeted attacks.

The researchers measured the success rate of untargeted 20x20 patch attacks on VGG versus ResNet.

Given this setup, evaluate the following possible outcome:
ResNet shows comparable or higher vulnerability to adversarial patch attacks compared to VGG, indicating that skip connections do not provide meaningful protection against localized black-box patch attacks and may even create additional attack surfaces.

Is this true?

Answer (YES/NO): NO